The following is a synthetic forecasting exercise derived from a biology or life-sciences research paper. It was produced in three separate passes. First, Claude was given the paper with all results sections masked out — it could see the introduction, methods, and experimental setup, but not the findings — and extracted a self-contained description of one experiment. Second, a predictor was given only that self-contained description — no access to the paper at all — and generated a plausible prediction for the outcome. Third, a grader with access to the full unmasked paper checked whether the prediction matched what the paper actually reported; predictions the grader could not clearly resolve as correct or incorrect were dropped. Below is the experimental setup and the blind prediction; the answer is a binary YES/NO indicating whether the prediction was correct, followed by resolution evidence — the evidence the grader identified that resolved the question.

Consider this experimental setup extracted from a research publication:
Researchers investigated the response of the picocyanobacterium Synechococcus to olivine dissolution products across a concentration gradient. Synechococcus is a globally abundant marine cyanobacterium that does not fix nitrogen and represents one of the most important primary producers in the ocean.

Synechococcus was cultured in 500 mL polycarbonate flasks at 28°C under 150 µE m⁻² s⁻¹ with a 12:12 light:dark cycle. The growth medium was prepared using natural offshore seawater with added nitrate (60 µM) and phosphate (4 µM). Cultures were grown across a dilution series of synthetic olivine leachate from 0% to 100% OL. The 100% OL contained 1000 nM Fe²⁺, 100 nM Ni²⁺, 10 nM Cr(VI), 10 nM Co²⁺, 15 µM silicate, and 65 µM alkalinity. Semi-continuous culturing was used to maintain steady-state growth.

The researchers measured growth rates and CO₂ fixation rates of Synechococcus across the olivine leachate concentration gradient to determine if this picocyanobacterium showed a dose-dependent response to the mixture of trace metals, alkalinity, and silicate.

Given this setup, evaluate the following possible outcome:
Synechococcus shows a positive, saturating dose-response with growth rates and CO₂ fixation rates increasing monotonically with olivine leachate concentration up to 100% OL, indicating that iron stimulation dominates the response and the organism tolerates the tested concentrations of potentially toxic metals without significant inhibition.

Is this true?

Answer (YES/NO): YES